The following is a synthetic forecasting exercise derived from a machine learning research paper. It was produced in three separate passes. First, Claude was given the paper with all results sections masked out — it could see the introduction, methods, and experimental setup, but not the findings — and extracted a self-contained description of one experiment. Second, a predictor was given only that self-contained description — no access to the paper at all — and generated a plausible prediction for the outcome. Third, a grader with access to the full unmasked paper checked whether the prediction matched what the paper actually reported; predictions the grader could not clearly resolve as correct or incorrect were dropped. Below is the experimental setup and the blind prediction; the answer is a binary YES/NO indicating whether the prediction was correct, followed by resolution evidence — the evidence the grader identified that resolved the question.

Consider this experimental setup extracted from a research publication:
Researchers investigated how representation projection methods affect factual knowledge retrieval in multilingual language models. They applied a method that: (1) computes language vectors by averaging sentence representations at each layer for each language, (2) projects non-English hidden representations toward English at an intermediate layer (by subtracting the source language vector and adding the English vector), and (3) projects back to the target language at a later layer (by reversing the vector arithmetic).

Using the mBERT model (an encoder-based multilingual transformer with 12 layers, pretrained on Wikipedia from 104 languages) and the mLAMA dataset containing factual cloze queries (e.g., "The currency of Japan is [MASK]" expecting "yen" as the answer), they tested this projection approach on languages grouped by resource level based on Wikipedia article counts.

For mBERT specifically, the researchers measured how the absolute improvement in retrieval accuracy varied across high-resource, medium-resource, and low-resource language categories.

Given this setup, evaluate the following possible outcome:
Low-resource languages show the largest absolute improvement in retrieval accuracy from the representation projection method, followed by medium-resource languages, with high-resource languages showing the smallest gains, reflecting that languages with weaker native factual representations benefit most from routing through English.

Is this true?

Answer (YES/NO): NO